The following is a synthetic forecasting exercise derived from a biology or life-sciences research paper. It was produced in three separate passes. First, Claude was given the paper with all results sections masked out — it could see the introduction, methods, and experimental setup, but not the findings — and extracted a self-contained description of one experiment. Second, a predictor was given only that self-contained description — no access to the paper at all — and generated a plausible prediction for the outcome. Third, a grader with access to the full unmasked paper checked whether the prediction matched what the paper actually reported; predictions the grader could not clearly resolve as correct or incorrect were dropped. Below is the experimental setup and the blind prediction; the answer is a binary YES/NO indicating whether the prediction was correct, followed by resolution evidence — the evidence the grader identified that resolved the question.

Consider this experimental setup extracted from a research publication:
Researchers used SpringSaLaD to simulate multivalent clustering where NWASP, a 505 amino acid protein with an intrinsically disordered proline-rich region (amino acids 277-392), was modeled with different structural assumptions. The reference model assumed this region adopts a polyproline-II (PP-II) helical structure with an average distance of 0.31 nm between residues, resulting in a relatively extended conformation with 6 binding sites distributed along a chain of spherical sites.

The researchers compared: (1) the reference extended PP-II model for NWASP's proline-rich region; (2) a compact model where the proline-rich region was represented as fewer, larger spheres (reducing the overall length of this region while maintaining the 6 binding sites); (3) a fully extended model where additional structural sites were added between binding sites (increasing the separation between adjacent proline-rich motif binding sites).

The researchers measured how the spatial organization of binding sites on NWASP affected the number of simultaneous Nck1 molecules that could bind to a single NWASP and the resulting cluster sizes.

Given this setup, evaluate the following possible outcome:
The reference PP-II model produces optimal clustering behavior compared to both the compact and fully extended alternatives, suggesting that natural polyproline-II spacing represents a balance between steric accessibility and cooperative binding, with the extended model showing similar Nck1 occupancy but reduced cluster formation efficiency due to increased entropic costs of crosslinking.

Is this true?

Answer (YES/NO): NO